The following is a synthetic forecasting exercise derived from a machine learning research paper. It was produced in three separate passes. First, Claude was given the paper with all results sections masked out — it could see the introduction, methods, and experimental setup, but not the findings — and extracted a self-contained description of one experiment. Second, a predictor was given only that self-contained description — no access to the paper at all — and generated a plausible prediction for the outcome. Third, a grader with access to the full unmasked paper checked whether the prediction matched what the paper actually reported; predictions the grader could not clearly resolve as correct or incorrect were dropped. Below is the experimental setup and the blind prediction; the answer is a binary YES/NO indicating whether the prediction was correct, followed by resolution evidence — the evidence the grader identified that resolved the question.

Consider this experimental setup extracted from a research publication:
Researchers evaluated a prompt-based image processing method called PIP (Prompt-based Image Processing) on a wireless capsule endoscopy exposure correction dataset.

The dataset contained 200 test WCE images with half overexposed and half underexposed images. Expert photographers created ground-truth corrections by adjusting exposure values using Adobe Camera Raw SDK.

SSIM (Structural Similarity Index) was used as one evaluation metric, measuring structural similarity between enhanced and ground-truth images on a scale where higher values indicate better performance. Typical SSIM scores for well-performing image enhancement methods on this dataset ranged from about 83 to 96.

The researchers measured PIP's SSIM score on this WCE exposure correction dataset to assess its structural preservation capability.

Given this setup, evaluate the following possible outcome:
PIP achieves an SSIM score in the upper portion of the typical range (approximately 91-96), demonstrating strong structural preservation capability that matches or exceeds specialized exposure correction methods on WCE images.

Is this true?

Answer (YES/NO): NO